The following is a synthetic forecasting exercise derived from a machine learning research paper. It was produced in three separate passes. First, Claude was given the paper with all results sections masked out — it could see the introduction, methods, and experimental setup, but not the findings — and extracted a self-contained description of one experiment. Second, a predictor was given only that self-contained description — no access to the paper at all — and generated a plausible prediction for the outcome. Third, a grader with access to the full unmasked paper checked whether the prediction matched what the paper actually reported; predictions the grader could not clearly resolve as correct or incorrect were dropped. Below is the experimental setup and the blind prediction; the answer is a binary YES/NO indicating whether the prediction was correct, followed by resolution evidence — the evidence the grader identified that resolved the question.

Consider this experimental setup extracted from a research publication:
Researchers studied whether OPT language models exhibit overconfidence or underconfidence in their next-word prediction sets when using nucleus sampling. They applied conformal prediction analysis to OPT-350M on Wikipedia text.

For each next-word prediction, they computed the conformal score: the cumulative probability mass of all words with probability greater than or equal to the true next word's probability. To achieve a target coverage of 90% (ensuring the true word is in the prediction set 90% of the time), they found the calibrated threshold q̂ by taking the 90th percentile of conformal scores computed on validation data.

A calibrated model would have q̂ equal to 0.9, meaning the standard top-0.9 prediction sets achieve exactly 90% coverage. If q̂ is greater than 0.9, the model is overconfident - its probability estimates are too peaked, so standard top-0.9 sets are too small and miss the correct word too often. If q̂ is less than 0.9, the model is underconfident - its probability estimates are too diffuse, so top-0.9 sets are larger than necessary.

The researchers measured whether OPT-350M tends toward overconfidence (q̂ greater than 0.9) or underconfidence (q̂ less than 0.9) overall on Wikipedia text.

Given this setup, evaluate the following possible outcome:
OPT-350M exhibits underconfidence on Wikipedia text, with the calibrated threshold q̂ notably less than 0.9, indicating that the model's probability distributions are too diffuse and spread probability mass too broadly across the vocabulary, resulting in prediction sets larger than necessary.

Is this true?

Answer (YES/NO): NO